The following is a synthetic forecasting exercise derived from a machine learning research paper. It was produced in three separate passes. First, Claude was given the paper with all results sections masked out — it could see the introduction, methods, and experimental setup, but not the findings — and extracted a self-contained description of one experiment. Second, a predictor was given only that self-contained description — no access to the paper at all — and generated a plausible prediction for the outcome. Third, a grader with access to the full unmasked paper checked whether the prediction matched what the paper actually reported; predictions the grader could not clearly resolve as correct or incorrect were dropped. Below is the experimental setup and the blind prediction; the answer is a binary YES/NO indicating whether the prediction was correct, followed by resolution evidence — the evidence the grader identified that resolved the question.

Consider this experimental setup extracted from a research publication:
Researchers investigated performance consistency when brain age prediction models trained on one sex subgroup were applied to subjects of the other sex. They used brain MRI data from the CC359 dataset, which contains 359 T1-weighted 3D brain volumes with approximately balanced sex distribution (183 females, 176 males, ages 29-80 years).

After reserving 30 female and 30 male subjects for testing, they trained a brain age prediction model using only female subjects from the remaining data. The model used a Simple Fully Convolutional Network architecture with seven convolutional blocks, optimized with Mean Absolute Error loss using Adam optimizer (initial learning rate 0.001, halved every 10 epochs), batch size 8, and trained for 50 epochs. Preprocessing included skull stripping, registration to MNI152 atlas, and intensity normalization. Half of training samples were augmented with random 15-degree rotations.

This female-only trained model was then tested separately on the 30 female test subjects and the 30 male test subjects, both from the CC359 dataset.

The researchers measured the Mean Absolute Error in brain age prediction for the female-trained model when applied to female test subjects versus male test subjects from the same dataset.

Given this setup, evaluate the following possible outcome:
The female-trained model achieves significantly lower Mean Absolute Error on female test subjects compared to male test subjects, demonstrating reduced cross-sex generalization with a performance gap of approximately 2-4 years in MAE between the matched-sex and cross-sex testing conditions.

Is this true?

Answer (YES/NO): YES